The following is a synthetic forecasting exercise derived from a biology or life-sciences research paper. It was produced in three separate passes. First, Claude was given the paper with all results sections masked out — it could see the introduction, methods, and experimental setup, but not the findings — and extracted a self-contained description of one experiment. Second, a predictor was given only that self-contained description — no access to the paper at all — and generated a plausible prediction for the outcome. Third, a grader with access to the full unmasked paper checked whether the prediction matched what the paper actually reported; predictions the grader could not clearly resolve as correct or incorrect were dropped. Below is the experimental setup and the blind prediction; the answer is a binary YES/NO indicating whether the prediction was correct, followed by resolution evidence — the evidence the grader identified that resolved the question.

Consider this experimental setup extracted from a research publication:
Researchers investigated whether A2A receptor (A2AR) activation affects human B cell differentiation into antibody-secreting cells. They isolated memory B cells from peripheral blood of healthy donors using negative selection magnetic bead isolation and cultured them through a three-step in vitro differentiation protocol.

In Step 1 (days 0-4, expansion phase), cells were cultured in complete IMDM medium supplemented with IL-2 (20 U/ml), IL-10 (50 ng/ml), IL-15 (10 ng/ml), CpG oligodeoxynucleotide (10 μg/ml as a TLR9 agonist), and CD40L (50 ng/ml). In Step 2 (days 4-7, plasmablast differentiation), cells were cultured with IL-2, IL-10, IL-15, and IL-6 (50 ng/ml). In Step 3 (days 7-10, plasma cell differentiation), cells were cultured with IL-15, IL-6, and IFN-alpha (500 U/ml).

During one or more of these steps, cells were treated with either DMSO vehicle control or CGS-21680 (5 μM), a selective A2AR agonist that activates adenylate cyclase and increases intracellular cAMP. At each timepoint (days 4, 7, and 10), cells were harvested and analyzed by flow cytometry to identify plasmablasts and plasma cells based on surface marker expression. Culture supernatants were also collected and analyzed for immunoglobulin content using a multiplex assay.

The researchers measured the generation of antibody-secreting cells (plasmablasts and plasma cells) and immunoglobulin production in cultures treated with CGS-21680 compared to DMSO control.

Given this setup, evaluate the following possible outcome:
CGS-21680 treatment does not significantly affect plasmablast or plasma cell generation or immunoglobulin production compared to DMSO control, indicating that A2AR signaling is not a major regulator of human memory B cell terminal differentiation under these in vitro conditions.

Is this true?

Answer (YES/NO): NO